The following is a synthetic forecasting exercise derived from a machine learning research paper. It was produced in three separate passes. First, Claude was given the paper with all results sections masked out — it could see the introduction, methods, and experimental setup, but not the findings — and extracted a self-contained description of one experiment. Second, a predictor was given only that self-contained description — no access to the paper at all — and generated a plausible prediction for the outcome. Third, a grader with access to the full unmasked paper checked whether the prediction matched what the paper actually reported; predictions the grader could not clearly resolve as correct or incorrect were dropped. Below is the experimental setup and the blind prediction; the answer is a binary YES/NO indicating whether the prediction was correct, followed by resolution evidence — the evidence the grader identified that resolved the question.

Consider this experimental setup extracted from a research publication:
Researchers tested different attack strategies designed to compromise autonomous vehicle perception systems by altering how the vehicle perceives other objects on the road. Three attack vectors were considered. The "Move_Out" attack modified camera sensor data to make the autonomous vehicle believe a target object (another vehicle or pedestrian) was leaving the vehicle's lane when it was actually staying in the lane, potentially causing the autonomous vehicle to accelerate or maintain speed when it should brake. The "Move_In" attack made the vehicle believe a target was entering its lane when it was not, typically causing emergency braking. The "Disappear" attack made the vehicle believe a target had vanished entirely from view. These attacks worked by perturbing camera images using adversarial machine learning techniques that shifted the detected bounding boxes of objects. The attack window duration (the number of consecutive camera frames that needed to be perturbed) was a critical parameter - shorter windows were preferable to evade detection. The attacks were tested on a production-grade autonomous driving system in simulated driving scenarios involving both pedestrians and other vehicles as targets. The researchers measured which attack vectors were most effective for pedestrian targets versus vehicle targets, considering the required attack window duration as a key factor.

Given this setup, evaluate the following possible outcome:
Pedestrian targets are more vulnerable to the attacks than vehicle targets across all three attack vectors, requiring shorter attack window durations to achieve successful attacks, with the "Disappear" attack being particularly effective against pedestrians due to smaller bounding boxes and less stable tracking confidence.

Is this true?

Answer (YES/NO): NO